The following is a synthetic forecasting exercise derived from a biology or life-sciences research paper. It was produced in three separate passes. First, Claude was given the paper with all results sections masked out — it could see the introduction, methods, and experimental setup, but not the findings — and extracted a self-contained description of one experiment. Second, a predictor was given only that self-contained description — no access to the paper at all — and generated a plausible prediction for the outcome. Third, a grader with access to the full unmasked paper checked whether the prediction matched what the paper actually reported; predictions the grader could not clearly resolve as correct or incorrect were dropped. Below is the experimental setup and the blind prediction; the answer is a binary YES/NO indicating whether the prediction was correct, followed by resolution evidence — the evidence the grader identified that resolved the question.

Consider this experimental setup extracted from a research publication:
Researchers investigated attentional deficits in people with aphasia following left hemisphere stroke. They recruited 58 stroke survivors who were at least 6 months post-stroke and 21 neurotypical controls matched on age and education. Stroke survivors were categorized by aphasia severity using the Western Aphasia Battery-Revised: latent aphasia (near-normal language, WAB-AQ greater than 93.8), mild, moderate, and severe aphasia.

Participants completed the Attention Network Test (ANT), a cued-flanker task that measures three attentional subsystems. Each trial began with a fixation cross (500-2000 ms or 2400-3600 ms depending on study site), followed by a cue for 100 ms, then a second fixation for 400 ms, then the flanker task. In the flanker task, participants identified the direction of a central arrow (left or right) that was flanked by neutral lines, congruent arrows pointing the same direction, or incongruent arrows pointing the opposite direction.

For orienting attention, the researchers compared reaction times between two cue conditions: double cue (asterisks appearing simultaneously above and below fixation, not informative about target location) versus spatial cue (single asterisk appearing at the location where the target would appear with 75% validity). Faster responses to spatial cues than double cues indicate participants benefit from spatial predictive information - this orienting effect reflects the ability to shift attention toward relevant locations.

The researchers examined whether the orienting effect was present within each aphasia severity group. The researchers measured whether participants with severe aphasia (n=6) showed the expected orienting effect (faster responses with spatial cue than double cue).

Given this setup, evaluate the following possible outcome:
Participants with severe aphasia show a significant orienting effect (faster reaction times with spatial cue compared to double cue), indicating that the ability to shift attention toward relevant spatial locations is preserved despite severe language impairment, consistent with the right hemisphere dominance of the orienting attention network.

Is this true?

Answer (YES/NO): NO